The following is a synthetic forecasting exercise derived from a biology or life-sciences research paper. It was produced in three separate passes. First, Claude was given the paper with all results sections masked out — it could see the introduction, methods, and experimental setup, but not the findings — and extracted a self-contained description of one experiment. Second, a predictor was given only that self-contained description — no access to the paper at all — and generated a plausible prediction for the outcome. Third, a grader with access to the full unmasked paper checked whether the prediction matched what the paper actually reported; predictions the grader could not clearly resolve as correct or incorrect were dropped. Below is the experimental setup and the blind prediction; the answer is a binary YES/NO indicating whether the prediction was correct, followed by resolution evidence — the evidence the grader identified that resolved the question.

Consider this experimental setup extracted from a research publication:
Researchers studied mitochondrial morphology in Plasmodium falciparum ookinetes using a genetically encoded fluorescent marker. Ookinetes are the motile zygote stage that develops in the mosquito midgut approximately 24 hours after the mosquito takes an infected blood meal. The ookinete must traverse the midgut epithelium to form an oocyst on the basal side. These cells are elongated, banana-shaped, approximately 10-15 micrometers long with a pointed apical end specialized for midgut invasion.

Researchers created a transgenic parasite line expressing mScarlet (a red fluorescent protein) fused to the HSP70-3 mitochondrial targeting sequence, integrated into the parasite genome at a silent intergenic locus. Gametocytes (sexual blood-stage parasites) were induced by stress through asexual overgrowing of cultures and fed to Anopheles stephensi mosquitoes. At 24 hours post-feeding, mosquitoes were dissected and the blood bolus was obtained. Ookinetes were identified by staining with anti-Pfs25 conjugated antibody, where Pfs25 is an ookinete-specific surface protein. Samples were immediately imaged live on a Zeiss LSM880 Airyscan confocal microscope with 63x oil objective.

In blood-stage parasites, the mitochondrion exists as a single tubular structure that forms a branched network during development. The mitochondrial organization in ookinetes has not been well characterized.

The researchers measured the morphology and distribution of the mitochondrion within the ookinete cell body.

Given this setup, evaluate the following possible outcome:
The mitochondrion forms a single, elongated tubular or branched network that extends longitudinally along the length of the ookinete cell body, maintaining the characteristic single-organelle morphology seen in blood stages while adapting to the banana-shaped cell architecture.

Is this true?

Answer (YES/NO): NO